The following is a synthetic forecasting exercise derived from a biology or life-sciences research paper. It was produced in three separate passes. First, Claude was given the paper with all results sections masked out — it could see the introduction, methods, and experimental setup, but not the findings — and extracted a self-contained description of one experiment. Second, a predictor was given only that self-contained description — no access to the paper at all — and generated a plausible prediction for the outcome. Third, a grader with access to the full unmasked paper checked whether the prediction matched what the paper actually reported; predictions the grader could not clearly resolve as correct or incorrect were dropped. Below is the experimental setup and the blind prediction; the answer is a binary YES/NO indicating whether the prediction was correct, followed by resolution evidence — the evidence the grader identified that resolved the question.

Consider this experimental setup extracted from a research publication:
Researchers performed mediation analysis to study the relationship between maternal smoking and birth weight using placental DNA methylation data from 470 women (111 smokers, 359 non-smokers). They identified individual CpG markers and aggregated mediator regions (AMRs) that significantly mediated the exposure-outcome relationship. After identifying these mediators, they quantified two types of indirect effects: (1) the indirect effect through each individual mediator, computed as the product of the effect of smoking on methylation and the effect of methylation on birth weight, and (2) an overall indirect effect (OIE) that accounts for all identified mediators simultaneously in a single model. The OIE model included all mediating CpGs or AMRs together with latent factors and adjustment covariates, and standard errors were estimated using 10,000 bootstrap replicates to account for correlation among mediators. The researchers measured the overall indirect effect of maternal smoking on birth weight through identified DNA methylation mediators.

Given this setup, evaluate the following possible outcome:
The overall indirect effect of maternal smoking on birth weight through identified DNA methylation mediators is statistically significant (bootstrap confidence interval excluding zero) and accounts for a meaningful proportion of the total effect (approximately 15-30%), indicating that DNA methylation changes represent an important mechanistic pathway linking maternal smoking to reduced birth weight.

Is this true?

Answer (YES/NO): NO